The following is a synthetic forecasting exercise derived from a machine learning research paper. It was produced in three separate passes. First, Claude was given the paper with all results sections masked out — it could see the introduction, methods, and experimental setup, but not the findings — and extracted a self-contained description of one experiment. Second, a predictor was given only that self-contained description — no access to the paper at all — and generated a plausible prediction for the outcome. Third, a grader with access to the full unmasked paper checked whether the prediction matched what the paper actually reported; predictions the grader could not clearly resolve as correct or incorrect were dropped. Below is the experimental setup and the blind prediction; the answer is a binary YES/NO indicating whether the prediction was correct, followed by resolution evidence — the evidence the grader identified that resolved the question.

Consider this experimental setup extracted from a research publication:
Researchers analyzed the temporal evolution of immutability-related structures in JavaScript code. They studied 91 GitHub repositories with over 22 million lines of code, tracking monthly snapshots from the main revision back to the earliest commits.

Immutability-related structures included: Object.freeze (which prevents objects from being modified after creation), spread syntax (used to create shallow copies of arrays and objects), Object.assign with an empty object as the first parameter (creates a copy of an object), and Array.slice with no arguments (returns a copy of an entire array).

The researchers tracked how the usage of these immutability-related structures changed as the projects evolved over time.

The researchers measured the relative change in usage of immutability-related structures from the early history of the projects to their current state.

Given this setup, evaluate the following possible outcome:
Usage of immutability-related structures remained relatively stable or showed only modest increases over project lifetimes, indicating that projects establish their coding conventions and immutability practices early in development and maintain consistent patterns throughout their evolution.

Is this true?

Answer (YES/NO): NO